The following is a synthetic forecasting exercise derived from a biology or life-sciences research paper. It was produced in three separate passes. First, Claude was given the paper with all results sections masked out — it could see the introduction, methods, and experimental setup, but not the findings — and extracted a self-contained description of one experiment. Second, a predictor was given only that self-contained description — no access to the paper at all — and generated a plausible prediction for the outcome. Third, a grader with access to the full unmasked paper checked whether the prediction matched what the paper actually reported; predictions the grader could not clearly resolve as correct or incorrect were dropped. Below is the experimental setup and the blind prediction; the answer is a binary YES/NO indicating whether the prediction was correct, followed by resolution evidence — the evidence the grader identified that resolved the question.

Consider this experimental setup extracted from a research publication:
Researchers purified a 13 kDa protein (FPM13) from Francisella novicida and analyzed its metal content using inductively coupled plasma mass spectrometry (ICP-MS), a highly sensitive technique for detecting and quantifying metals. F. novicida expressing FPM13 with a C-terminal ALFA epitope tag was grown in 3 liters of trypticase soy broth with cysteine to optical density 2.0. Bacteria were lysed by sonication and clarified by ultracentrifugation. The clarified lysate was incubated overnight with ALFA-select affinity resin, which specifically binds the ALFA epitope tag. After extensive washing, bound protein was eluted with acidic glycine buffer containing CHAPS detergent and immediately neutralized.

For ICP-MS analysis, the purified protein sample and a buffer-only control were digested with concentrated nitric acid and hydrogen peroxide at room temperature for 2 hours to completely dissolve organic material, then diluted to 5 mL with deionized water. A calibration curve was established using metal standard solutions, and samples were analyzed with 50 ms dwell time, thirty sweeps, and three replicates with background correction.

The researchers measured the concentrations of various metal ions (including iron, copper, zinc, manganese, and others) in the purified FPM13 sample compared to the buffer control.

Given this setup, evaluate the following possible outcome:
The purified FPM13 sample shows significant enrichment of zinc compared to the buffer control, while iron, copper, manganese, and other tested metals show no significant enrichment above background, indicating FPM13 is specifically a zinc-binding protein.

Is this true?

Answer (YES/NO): NO